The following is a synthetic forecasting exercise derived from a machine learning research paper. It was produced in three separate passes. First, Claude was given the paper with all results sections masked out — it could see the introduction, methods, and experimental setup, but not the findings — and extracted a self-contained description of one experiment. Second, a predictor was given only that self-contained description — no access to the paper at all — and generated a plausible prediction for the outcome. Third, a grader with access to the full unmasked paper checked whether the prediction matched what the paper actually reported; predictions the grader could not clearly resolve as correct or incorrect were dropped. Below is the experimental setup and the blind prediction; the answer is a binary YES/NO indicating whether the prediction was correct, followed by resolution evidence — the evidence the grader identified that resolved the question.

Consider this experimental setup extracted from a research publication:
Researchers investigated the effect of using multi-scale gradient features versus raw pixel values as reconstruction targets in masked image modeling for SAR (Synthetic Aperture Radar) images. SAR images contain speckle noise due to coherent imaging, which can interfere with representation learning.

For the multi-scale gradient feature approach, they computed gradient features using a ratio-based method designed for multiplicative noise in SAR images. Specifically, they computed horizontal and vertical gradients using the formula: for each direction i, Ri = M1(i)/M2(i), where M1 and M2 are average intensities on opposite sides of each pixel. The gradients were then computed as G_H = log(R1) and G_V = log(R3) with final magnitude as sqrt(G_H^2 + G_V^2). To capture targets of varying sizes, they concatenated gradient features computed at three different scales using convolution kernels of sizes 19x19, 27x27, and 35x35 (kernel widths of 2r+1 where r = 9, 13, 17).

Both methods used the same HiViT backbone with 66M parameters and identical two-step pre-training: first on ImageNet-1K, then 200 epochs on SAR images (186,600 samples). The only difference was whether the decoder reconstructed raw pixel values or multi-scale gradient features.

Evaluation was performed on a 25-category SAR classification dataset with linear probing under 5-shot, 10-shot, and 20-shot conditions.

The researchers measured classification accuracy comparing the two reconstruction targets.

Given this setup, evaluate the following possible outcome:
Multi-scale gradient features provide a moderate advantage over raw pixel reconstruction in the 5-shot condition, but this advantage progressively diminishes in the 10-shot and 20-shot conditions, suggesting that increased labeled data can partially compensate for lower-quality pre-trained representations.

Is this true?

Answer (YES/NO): YES